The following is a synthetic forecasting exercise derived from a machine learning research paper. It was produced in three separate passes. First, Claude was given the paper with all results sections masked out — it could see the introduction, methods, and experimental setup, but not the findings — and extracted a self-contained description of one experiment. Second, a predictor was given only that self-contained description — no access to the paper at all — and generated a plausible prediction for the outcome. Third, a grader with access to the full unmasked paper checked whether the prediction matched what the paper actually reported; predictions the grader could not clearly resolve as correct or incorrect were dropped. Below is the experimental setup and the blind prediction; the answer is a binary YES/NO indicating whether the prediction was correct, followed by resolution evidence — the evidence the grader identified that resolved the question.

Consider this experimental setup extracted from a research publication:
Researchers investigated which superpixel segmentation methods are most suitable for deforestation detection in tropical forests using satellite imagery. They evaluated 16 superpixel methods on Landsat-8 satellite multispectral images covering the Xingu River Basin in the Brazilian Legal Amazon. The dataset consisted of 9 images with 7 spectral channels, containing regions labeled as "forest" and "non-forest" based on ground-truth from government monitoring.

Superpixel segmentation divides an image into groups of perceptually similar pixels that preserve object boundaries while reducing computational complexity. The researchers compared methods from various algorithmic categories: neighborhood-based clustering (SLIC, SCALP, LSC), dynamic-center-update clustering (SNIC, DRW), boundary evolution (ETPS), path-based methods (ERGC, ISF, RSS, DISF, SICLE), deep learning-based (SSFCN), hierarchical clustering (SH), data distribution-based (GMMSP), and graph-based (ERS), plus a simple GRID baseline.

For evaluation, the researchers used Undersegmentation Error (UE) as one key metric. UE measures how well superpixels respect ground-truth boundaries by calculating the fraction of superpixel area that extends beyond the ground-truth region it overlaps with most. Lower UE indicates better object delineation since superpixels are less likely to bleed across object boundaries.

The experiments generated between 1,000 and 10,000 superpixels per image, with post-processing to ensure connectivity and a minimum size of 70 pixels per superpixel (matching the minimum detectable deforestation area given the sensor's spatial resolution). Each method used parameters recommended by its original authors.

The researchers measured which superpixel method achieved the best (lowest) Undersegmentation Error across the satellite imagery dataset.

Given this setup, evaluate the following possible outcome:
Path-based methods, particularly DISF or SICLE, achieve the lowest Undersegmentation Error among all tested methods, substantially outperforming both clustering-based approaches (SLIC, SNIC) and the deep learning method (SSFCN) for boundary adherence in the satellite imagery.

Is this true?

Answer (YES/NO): NO